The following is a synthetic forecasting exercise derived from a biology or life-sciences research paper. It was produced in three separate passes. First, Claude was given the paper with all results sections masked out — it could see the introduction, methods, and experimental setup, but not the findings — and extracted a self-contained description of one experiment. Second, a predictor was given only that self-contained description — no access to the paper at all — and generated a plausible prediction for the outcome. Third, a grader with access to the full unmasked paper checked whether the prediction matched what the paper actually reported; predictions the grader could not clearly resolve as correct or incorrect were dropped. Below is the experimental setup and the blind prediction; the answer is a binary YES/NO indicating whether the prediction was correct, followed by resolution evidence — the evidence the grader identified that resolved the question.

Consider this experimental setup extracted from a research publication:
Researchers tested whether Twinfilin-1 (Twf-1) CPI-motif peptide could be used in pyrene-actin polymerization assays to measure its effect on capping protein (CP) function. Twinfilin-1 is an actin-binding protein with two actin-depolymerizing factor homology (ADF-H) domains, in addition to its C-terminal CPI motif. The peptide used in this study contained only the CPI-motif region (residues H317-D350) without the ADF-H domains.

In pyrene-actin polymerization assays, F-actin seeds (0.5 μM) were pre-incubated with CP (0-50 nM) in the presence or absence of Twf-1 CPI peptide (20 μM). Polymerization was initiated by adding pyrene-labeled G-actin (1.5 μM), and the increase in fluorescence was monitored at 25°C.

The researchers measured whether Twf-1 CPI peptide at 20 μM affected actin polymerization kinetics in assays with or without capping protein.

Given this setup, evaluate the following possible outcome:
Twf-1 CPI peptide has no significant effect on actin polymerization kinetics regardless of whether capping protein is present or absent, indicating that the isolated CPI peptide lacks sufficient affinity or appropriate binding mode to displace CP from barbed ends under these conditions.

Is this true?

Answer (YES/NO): NO